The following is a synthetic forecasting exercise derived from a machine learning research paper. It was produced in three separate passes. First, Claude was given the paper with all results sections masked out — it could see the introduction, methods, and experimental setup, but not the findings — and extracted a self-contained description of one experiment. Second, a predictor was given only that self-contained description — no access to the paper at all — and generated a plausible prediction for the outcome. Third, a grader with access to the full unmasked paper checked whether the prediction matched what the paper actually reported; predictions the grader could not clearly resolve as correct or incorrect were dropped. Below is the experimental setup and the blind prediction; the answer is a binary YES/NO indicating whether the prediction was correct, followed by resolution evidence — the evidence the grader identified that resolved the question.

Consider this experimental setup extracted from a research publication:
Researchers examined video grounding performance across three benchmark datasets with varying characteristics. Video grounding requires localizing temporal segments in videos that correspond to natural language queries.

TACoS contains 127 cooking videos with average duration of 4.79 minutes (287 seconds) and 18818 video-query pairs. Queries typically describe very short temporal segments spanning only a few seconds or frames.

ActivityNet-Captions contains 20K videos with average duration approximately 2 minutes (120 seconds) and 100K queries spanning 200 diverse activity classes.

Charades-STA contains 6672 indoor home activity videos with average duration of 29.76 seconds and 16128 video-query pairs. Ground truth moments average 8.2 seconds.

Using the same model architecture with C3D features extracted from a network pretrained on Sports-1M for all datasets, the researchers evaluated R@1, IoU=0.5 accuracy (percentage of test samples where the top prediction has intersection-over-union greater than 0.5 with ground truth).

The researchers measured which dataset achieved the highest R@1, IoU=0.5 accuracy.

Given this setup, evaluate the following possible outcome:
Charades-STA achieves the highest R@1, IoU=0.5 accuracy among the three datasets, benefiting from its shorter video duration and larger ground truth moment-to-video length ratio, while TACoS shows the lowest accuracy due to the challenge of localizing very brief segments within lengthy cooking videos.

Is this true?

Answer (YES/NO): NO